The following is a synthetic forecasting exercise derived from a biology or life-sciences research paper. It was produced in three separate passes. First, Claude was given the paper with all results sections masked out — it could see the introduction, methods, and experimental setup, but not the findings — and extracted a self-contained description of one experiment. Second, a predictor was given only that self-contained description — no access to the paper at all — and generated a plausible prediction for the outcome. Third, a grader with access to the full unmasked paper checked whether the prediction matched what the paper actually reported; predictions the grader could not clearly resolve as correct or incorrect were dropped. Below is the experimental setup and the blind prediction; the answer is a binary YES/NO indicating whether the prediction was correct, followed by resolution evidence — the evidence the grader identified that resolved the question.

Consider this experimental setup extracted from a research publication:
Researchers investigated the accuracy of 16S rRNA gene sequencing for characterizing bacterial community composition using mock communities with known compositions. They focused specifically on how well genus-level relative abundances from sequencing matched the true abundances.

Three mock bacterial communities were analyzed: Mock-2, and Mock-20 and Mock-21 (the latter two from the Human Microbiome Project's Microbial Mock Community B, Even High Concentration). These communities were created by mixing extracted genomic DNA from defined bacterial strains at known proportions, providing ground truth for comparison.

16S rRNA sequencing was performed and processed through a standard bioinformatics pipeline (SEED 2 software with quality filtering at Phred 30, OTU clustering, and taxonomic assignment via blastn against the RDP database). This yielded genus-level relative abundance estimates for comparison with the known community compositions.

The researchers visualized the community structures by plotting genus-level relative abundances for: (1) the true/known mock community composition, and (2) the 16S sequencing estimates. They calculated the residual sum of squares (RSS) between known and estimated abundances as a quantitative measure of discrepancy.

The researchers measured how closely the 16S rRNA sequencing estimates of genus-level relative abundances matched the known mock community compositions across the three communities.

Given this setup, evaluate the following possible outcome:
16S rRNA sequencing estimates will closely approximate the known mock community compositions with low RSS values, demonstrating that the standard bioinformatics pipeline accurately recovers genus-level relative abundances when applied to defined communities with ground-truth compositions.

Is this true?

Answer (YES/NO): NO